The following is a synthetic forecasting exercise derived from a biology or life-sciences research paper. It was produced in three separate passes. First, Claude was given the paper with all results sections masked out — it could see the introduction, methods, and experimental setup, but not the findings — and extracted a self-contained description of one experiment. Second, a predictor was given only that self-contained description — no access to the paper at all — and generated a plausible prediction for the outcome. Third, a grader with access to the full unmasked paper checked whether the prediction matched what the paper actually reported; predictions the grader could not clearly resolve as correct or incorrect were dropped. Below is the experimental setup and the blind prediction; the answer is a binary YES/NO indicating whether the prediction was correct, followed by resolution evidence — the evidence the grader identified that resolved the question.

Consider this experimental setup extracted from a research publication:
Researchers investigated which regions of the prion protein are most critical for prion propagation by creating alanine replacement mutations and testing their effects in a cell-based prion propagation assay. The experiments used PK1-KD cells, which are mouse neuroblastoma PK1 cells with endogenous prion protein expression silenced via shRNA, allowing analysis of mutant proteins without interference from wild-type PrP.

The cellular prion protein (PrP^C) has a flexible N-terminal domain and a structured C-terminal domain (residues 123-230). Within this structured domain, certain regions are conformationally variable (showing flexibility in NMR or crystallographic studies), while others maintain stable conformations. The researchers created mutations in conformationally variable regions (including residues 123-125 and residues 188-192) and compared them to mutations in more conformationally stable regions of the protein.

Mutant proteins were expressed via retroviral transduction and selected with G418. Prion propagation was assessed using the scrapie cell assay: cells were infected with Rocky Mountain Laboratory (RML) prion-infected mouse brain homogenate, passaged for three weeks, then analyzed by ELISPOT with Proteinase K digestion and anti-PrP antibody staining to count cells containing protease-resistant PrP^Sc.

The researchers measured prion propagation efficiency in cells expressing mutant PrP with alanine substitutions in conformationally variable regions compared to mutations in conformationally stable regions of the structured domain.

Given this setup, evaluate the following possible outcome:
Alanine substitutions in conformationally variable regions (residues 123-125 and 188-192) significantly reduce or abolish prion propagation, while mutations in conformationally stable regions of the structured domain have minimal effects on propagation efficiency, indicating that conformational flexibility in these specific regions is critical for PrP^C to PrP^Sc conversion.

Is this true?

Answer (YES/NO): NO